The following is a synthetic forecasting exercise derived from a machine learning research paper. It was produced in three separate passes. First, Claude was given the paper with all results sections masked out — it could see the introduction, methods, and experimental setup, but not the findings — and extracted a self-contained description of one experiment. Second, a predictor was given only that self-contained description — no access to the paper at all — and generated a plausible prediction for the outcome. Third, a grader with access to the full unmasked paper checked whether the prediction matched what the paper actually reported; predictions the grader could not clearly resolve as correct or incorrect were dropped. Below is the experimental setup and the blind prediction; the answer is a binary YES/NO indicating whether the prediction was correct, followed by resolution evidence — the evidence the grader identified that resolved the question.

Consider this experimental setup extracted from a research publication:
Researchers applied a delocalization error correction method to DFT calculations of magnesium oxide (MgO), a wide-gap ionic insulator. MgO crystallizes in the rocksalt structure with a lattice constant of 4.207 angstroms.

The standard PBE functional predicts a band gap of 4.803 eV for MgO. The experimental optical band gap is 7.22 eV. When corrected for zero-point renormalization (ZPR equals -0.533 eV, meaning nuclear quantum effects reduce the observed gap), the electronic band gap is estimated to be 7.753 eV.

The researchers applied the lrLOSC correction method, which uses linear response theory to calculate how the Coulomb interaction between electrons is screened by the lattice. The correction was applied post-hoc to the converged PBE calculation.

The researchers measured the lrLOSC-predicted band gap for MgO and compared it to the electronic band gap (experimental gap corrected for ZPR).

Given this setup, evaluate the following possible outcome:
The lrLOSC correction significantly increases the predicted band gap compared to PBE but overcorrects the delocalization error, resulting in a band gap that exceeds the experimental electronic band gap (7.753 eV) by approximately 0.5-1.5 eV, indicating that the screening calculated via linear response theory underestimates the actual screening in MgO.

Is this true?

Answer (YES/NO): YES